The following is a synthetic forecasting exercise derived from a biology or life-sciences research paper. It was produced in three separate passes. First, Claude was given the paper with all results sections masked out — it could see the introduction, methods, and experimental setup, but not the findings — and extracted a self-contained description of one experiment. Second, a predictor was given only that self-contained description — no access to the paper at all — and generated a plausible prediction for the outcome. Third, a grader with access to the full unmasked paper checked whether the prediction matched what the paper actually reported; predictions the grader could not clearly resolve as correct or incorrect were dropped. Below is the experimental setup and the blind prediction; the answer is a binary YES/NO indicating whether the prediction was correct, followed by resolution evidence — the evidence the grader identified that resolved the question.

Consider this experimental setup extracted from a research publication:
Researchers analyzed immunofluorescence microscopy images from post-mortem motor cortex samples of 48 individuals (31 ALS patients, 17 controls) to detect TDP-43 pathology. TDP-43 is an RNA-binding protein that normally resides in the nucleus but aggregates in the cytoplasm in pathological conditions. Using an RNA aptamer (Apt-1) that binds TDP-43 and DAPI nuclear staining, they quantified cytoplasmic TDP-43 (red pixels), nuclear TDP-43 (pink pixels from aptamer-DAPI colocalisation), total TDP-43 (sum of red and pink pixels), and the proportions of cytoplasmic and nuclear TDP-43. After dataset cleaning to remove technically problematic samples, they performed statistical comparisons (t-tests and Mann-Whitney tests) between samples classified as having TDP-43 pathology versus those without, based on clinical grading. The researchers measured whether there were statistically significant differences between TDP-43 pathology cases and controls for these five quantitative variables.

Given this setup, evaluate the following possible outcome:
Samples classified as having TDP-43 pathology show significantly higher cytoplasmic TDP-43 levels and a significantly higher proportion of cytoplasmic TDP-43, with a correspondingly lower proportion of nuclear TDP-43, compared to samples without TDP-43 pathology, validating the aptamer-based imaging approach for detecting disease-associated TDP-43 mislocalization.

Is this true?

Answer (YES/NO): NO